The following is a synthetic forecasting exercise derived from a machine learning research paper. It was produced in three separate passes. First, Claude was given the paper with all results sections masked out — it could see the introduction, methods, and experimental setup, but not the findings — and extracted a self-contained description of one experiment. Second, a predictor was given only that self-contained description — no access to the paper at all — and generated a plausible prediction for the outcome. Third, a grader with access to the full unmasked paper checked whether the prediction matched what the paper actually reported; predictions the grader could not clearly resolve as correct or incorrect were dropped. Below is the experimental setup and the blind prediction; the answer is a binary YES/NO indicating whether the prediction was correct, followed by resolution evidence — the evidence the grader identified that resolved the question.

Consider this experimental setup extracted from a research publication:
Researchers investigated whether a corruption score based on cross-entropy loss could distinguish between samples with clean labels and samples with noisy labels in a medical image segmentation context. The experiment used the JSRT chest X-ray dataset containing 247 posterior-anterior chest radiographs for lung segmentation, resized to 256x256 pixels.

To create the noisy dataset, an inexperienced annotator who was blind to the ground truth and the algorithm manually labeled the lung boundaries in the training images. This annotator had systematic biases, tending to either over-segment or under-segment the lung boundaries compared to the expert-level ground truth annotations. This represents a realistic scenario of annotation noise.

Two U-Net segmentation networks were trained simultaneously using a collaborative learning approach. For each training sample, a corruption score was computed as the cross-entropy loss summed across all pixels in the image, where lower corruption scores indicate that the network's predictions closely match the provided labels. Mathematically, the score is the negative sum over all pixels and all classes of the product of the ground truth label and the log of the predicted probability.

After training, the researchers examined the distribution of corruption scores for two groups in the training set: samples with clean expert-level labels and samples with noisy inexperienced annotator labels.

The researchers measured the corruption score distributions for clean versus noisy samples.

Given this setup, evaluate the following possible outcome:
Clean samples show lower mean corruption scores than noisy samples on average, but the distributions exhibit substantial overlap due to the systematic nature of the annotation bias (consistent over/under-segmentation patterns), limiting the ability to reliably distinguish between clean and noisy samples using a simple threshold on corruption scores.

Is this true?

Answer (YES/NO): NO